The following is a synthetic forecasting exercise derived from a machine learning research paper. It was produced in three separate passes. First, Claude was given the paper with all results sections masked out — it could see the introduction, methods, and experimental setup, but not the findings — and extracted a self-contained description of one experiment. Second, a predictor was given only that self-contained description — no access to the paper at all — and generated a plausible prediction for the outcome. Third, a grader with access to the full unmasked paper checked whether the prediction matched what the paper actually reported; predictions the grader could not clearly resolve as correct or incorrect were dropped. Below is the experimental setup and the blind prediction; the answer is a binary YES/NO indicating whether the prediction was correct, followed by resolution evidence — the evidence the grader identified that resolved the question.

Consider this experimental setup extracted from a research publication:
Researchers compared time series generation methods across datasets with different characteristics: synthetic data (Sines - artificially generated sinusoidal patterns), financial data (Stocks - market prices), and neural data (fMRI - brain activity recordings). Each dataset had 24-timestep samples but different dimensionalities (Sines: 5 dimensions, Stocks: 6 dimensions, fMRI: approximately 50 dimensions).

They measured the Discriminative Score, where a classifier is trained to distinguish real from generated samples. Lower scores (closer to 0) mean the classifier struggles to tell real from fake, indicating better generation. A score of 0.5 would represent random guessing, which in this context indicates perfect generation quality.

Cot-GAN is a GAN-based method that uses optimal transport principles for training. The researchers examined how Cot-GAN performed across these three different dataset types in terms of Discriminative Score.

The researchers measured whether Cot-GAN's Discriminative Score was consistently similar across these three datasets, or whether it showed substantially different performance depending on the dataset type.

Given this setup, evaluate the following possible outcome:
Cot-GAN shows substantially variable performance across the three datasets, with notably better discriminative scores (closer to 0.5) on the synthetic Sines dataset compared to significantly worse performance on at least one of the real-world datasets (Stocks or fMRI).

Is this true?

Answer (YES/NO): NO